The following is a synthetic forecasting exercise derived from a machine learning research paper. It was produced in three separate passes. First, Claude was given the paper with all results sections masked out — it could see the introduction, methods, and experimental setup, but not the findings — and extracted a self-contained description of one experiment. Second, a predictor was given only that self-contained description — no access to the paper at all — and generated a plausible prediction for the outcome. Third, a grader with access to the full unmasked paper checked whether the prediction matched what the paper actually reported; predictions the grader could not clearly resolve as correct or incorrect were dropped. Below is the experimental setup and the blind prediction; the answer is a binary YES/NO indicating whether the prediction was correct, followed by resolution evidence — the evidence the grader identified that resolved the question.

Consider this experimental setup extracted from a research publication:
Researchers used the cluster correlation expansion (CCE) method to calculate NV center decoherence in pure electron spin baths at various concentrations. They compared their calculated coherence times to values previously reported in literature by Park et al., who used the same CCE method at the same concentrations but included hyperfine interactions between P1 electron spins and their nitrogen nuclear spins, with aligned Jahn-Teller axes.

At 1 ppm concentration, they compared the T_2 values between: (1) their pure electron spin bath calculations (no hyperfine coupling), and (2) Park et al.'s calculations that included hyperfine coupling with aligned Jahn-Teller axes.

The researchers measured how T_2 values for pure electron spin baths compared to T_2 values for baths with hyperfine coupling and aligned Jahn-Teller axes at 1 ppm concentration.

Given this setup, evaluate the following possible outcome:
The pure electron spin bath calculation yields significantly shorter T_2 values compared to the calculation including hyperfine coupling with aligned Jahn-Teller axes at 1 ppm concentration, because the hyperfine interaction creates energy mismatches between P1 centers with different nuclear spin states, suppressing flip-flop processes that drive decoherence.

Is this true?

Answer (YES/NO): YES